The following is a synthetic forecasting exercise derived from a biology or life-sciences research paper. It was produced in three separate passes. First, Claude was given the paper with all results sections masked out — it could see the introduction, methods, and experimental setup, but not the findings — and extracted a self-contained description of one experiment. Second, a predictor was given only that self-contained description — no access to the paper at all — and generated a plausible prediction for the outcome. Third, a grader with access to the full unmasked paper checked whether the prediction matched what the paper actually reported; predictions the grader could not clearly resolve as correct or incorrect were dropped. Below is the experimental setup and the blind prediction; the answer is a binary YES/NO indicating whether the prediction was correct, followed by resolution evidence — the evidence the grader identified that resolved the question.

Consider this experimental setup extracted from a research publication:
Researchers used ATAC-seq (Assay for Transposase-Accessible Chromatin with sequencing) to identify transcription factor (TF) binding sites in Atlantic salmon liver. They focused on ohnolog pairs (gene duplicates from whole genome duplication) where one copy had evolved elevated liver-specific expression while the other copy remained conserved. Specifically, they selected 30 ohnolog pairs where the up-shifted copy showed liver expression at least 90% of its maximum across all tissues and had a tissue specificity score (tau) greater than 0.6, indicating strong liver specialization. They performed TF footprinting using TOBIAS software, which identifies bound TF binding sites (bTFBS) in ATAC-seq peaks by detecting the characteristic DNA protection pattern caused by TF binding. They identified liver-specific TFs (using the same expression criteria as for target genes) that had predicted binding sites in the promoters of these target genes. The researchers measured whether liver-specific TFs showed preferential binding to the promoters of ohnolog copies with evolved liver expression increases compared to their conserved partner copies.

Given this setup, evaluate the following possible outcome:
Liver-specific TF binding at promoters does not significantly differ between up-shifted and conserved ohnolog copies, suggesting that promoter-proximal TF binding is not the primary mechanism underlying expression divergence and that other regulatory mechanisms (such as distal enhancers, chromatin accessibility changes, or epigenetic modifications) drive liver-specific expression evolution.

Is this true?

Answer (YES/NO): NO